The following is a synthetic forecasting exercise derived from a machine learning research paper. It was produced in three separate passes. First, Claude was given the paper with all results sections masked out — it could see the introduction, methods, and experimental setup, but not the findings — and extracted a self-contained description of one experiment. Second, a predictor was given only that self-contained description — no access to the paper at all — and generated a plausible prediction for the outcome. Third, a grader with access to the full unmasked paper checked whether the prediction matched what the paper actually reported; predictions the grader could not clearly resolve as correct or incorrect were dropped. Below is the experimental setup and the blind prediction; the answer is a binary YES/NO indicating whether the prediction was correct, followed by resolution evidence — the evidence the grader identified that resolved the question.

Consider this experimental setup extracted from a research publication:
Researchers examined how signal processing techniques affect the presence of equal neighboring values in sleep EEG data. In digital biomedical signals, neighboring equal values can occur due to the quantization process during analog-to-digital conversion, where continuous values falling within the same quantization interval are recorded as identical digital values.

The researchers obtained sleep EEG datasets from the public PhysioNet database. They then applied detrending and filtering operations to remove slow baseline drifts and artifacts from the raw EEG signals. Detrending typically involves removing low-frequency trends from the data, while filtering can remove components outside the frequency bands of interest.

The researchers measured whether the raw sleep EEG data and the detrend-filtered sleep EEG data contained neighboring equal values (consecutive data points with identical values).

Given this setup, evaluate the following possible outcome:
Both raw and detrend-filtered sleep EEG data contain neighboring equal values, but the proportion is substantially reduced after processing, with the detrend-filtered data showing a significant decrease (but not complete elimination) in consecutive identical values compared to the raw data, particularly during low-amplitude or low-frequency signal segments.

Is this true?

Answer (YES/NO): NO